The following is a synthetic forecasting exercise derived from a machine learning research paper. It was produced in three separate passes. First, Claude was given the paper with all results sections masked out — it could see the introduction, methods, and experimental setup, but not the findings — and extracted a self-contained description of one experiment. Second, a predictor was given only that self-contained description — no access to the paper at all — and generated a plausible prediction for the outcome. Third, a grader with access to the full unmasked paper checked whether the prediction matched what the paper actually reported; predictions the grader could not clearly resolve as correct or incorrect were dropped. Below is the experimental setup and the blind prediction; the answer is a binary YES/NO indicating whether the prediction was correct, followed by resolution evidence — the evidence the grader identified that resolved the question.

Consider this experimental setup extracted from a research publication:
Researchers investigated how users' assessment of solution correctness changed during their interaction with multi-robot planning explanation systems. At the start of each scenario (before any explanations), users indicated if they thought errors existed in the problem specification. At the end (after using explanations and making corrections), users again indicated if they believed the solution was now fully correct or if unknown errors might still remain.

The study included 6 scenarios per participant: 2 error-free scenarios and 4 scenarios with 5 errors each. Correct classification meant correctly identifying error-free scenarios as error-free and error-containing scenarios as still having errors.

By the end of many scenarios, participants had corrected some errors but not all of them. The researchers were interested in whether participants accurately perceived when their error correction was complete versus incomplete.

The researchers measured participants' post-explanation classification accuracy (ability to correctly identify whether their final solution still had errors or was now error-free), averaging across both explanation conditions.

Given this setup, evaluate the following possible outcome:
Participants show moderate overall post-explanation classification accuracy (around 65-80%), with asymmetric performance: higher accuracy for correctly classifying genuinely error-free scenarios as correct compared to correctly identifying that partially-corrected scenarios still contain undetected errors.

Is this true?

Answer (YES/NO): NO